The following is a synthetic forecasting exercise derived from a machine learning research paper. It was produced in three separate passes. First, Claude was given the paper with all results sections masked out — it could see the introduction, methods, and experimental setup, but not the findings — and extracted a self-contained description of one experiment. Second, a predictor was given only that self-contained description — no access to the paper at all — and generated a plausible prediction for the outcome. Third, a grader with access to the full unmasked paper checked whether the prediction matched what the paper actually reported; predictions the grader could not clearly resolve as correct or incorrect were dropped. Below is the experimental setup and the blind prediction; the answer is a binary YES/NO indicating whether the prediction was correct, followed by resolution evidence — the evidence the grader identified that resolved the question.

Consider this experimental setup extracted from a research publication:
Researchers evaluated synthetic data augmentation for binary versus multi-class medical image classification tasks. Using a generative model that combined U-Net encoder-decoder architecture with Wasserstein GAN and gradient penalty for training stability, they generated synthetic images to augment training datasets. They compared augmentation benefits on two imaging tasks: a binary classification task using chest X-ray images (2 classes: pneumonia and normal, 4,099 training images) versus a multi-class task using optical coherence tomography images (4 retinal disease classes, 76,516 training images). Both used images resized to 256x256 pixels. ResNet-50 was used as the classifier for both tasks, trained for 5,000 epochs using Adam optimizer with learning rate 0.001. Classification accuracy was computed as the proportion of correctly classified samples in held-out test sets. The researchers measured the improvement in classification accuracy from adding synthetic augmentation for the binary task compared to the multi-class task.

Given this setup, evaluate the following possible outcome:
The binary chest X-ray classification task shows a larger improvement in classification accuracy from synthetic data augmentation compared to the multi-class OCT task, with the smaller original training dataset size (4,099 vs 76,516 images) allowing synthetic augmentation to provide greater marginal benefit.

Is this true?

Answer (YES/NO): NO